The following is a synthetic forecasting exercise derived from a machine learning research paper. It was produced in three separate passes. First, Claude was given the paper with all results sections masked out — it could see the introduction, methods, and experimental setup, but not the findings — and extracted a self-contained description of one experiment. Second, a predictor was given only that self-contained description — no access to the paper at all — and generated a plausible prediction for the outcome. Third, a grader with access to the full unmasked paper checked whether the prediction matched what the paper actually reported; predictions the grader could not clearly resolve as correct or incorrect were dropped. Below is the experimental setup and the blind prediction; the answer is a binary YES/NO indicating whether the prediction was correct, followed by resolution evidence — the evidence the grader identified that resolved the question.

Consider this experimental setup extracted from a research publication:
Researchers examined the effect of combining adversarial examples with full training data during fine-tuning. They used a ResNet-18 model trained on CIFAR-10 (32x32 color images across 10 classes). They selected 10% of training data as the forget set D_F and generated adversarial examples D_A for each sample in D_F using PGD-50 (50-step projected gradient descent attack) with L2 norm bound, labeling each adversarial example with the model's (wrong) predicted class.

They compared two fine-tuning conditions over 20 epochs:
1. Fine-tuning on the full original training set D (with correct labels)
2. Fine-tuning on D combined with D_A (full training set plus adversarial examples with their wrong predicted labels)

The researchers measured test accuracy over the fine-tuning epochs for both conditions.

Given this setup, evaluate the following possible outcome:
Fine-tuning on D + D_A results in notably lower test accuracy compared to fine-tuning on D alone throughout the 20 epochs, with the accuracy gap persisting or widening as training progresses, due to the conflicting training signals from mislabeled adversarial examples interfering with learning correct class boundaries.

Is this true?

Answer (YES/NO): NO